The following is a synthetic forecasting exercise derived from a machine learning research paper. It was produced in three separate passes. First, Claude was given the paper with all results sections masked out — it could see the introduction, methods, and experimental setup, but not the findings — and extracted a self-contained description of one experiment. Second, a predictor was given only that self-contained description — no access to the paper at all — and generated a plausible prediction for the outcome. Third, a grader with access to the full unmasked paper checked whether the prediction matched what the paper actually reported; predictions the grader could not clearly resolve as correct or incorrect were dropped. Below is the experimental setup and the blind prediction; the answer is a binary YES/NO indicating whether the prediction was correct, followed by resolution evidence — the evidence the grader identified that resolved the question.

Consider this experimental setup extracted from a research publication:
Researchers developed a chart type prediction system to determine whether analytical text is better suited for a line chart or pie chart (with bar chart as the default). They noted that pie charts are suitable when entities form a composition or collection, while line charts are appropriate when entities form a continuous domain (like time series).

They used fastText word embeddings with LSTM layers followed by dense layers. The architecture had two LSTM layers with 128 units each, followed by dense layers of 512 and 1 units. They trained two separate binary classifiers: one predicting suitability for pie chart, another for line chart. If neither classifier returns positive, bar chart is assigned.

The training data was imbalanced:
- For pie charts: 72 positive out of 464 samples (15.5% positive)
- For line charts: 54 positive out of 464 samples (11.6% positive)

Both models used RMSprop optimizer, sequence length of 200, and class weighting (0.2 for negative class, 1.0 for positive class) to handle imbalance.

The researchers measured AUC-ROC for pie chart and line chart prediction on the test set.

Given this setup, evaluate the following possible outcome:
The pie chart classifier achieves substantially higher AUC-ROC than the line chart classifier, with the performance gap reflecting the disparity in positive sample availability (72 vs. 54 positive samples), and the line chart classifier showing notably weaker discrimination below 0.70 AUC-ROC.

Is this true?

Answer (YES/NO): NO